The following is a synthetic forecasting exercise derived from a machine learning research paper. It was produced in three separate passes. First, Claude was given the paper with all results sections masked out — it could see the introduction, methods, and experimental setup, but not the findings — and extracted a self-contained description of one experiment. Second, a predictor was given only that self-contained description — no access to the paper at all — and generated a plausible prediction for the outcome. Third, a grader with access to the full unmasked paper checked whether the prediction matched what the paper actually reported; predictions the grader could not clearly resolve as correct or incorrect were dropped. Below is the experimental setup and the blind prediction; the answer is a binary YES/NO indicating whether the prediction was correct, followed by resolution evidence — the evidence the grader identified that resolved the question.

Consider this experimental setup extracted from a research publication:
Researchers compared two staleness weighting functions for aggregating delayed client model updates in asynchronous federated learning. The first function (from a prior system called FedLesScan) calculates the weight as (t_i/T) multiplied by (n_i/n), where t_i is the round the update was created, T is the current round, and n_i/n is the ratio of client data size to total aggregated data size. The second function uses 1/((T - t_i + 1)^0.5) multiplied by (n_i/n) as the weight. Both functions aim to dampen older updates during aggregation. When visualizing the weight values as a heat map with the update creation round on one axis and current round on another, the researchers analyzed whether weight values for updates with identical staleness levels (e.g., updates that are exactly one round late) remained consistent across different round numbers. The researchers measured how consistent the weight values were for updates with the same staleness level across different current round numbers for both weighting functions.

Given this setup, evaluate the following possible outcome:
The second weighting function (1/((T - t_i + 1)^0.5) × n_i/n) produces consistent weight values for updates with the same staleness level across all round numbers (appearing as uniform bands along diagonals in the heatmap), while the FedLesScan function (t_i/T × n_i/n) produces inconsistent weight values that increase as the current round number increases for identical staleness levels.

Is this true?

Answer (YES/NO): YES